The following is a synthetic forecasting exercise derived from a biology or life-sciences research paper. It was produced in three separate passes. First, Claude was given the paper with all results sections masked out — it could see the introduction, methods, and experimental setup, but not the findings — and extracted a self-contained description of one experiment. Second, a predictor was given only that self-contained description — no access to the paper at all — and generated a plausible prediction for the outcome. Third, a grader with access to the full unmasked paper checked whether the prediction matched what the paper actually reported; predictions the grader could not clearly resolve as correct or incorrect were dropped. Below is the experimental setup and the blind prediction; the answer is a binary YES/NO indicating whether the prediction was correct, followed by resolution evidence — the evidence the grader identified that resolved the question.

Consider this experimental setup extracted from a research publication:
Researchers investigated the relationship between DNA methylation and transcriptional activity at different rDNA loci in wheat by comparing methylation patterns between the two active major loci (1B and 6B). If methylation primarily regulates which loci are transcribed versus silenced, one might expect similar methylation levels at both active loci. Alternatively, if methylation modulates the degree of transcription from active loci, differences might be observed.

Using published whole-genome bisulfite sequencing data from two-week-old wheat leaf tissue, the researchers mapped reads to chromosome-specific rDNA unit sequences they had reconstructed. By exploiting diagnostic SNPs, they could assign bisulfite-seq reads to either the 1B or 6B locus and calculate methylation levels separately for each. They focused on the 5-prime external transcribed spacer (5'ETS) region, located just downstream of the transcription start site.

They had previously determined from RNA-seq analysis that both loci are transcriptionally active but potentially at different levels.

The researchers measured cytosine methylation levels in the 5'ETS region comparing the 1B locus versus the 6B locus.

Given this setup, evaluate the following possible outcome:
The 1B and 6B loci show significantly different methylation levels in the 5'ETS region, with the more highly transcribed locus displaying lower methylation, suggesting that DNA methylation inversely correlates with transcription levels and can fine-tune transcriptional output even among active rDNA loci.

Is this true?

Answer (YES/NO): YES